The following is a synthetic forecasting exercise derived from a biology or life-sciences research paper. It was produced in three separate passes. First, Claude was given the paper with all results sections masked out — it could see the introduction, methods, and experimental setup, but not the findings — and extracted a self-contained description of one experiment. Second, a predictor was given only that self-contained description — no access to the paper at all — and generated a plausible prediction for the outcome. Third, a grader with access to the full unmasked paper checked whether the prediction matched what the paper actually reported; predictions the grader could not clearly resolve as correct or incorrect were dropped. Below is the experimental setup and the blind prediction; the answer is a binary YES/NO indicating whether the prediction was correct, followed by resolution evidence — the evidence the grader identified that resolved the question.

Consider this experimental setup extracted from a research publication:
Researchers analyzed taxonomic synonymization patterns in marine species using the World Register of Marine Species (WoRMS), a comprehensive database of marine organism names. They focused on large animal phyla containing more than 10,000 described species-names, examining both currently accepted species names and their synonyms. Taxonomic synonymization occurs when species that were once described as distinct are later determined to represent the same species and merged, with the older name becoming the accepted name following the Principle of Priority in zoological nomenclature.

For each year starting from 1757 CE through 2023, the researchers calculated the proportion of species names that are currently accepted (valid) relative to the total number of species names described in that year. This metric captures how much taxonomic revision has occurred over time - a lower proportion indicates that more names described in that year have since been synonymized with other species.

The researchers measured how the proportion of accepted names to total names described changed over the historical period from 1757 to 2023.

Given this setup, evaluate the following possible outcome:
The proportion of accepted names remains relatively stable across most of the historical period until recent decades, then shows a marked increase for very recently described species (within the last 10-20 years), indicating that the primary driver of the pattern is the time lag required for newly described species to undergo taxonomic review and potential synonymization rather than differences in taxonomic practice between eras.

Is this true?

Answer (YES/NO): NO